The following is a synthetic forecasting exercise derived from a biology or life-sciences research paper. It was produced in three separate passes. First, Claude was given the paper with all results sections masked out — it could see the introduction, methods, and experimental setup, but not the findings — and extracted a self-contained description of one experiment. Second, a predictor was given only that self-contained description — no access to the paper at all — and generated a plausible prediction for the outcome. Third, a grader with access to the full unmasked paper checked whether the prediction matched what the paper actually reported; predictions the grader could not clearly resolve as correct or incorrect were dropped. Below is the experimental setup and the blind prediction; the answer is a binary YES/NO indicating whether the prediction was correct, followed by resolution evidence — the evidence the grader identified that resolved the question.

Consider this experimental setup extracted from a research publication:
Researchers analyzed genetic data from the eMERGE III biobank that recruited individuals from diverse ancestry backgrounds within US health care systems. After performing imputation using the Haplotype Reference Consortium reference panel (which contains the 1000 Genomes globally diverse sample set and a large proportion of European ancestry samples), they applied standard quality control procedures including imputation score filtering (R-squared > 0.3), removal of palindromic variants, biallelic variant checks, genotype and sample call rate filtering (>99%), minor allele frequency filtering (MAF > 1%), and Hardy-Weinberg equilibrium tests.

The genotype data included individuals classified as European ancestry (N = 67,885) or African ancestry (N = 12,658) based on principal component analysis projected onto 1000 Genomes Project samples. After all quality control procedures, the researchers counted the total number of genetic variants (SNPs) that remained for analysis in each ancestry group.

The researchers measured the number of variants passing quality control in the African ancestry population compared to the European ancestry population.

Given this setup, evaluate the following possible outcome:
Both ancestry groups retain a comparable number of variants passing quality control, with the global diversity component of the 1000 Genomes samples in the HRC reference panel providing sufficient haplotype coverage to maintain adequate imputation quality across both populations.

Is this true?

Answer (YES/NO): NO